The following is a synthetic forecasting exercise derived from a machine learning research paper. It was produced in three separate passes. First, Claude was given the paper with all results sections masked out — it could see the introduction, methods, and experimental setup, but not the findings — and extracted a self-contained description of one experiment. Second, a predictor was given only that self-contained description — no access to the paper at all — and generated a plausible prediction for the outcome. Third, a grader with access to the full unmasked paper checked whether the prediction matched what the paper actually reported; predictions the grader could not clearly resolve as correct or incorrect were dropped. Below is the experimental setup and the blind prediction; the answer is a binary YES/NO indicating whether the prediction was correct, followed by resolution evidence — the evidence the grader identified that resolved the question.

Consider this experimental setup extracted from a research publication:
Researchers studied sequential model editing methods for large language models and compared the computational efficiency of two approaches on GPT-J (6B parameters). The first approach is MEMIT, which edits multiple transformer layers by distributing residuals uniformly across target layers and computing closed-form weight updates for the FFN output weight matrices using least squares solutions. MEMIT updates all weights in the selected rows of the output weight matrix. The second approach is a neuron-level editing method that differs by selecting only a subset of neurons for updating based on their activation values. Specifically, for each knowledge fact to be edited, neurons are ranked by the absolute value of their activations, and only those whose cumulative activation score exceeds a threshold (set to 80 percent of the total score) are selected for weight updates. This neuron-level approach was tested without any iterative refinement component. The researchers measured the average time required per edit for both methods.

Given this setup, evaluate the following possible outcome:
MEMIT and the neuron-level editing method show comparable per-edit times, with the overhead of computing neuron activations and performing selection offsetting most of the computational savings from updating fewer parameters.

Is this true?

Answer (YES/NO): YES